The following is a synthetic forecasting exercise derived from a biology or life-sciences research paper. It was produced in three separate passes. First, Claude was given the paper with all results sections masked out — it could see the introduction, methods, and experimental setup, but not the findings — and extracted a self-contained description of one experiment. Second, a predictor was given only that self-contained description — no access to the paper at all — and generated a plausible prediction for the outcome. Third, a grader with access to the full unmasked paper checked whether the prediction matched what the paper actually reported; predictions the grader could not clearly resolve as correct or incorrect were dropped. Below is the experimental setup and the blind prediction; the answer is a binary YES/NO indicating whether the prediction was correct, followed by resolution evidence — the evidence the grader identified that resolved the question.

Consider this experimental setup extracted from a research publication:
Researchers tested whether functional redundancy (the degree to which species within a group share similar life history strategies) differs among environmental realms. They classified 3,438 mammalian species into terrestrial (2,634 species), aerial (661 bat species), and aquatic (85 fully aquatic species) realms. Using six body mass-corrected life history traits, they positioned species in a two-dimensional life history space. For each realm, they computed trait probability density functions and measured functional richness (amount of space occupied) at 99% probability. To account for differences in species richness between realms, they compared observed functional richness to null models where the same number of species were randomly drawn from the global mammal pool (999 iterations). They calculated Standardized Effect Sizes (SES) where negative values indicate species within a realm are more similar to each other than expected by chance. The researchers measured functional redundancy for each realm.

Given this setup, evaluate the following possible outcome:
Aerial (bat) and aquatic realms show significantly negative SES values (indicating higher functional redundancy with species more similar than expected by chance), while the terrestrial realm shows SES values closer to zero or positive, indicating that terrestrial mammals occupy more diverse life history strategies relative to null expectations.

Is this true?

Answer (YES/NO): NO